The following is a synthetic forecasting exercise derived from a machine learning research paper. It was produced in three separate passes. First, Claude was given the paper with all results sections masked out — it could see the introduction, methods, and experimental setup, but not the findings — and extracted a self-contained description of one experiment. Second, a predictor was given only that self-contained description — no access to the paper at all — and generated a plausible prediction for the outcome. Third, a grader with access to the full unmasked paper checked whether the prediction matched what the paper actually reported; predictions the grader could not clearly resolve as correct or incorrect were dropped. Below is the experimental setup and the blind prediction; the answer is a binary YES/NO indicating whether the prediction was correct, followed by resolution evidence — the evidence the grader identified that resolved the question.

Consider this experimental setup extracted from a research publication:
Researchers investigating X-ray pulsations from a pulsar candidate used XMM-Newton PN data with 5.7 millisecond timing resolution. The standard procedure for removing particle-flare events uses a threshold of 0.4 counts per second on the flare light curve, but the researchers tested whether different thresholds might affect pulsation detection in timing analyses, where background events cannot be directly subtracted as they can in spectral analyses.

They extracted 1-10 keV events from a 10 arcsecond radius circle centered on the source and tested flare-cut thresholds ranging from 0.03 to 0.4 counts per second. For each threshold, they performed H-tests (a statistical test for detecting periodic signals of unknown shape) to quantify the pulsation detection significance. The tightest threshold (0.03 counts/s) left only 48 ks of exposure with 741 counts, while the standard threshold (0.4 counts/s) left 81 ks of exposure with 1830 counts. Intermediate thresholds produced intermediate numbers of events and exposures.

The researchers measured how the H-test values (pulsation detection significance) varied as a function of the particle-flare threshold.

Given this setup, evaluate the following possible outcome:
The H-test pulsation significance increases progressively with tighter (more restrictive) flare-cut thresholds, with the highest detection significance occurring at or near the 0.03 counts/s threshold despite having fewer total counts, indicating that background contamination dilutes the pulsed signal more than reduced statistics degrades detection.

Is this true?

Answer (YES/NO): NO